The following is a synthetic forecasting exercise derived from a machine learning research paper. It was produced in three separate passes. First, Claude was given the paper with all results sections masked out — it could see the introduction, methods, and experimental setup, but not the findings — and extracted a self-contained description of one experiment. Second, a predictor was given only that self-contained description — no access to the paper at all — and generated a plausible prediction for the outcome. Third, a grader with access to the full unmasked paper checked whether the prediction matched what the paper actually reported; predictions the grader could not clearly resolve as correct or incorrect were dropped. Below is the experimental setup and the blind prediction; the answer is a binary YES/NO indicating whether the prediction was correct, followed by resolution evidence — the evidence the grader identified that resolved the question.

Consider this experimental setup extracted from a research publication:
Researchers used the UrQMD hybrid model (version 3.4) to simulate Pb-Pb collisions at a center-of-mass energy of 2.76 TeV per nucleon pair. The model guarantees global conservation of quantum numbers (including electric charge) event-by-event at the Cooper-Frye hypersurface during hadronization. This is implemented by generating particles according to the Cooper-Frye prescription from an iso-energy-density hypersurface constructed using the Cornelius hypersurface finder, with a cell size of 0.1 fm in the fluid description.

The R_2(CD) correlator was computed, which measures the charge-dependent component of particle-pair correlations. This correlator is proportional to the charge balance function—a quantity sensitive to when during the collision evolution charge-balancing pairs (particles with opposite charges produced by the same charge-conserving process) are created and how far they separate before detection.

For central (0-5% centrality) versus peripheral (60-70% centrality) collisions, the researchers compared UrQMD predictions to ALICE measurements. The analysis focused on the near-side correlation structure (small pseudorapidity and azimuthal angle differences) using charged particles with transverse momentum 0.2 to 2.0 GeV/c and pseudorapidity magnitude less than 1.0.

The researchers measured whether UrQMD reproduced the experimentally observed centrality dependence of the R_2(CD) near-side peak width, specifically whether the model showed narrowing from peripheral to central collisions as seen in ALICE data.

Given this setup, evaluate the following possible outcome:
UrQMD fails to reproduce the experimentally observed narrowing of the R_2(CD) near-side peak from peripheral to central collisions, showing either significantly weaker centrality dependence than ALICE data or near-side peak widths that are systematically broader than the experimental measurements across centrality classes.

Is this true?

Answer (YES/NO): YES